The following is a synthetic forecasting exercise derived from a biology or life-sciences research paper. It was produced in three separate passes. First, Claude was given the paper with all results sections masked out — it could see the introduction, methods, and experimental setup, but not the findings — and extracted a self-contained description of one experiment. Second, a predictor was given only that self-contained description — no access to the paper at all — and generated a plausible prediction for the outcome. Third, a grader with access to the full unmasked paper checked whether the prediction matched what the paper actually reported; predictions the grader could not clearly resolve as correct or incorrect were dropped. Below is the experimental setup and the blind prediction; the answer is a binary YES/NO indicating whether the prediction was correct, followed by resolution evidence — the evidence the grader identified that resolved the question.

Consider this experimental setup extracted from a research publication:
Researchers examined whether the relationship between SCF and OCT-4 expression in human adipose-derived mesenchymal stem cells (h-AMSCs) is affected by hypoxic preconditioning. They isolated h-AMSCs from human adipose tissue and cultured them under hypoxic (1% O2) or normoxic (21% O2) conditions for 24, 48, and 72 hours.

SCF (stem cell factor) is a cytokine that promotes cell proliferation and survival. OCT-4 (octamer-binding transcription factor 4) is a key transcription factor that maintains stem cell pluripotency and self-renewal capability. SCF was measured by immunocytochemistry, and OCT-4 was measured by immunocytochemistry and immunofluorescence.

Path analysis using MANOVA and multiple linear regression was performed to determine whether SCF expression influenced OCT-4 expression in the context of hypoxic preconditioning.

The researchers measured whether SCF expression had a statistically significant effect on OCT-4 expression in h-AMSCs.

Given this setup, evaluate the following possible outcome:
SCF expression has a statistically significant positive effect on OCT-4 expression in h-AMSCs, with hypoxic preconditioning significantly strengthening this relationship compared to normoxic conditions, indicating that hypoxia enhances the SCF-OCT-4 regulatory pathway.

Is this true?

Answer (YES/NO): NO